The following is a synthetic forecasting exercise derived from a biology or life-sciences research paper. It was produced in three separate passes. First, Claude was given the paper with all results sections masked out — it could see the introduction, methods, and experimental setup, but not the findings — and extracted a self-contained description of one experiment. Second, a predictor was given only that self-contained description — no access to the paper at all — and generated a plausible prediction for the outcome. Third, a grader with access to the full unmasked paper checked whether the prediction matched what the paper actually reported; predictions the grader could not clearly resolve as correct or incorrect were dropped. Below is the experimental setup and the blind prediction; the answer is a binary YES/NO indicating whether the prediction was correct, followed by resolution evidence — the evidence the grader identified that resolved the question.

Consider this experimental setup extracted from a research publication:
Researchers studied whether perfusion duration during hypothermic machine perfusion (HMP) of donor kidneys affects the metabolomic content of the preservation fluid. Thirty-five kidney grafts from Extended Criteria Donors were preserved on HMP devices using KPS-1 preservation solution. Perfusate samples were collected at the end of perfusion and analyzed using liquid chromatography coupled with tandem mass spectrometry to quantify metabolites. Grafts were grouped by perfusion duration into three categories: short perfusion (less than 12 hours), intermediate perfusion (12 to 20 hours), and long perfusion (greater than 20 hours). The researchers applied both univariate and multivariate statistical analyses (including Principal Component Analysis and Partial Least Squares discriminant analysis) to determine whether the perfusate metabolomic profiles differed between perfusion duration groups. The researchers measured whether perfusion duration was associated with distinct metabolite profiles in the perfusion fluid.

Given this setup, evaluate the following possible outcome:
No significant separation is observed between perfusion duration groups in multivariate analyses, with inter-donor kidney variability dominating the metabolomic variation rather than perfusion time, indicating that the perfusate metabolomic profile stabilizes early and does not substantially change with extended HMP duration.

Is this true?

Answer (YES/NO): NO